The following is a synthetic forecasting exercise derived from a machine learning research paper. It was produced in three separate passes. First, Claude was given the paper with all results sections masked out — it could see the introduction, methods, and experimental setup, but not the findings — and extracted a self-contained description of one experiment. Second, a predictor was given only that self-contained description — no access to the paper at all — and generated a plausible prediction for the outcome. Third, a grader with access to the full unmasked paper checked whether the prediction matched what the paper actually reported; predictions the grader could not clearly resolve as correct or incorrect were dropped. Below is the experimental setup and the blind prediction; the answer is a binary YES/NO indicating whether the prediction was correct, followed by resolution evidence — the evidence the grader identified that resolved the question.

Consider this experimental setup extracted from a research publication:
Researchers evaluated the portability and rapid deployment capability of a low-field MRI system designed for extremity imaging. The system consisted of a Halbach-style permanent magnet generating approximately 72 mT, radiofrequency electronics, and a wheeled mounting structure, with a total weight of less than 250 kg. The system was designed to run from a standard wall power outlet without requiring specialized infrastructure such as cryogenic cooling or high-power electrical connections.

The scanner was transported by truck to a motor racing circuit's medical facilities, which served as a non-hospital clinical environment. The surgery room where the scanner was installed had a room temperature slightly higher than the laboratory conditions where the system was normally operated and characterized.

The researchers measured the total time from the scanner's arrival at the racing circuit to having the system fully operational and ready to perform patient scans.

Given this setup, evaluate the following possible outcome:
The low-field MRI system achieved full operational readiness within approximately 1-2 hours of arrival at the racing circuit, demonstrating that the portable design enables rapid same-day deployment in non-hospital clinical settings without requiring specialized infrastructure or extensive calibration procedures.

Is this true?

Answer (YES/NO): NO